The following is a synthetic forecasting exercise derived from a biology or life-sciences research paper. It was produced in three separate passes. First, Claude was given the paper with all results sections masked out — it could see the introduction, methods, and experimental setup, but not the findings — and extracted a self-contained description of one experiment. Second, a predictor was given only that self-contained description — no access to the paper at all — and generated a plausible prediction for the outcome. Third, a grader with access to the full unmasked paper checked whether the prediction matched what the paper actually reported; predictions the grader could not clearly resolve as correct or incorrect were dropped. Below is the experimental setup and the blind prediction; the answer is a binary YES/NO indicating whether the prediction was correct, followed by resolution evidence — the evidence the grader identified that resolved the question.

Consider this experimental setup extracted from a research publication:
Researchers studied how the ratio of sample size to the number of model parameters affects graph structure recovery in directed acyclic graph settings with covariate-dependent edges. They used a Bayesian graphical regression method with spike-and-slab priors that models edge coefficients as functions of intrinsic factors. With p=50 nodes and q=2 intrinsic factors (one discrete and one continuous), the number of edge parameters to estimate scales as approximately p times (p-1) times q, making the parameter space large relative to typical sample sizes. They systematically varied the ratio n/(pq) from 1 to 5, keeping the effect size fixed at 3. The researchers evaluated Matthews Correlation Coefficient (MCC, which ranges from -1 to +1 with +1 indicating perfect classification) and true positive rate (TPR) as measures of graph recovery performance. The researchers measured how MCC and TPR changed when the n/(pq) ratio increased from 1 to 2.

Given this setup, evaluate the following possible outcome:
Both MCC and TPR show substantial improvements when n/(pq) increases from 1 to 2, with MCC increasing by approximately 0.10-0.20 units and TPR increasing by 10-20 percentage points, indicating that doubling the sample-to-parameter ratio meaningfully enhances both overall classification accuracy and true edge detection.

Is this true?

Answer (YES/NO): NO